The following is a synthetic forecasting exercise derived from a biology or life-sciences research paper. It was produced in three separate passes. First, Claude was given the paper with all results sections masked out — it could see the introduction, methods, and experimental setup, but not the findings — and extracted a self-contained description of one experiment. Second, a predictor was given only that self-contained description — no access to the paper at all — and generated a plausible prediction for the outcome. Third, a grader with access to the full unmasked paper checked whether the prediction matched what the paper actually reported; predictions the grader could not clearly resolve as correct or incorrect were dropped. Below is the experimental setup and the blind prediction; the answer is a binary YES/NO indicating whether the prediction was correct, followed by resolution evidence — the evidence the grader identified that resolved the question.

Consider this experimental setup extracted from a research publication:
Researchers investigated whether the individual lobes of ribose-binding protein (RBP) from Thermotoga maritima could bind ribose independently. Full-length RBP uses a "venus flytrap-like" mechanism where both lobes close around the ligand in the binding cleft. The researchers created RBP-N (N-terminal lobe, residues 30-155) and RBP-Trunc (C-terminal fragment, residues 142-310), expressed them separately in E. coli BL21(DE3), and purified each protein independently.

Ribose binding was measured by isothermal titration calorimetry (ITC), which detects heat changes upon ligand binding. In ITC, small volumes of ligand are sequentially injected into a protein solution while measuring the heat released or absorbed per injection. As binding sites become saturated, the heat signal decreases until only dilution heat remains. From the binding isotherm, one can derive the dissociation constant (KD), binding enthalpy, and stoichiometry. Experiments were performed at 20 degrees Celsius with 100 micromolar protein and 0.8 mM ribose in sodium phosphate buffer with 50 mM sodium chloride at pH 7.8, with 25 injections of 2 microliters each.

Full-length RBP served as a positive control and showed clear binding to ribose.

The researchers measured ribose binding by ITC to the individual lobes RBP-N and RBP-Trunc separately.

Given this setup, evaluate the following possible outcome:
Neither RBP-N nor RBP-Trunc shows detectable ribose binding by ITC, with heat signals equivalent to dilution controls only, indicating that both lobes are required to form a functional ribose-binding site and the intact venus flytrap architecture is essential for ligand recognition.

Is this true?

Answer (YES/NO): YES